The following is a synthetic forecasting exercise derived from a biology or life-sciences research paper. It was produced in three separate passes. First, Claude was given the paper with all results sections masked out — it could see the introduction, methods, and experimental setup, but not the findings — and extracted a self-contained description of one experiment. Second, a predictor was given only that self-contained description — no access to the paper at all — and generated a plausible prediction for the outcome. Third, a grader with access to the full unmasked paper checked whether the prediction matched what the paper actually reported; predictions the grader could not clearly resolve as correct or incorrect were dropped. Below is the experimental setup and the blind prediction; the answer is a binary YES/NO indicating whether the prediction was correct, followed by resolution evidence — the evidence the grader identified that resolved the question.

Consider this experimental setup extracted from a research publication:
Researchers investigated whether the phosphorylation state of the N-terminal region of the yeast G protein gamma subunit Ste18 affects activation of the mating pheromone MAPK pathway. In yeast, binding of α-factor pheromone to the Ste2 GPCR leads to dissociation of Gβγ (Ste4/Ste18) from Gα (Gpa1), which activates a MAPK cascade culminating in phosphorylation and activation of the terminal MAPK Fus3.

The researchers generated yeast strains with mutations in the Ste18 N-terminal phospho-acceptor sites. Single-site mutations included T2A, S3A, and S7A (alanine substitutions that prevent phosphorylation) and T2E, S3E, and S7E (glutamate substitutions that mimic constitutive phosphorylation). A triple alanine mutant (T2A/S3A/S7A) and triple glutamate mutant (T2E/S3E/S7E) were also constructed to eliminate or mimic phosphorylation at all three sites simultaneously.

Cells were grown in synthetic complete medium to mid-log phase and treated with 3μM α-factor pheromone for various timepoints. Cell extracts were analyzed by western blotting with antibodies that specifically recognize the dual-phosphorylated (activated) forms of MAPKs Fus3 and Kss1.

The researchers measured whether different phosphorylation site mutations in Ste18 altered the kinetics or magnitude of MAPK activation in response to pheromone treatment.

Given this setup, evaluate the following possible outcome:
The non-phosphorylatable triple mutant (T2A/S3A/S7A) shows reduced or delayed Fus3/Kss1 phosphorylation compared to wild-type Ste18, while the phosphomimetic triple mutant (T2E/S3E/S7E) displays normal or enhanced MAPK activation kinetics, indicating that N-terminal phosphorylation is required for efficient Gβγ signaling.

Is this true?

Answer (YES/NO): NO